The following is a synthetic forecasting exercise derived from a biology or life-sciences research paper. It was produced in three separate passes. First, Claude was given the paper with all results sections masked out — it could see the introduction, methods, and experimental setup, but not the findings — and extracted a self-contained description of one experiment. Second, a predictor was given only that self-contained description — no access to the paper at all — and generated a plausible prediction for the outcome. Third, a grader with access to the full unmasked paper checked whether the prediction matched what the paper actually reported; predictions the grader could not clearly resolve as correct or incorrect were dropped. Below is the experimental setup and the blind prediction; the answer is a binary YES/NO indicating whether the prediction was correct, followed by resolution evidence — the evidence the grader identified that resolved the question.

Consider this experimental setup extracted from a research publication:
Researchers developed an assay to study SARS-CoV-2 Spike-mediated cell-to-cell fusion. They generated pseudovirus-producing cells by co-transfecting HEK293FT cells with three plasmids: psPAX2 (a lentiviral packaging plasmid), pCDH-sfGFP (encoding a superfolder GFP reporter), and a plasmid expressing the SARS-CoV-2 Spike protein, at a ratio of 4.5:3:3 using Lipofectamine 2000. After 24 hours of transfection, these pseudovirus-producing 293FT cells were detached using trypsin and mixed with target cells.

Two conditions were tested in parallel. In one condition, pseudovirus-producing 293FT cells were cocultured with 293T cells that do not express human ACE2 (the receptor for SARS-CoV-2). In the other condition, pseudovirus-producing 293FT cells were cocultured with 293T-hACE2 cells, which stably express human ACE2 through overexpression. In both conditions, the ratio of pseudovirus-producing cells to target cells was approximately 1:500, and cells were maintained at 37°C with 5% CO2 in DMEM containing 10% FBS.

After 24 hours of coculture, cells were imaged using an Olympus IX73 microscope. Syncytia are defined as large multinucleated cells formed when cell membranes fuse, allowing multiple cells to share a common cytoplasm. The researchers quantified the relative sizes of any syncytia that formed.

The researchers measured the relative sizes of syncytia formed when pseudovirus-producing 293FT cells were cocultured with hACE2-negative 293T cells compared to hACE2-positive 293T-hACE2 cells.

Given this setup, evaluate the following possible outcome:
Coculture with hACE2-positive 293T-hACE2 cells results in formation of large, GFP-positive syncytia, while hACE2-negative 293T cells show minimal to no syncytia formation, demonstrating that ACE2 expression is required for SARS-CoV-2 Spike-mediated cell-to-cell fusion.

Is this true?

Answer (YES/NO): YES